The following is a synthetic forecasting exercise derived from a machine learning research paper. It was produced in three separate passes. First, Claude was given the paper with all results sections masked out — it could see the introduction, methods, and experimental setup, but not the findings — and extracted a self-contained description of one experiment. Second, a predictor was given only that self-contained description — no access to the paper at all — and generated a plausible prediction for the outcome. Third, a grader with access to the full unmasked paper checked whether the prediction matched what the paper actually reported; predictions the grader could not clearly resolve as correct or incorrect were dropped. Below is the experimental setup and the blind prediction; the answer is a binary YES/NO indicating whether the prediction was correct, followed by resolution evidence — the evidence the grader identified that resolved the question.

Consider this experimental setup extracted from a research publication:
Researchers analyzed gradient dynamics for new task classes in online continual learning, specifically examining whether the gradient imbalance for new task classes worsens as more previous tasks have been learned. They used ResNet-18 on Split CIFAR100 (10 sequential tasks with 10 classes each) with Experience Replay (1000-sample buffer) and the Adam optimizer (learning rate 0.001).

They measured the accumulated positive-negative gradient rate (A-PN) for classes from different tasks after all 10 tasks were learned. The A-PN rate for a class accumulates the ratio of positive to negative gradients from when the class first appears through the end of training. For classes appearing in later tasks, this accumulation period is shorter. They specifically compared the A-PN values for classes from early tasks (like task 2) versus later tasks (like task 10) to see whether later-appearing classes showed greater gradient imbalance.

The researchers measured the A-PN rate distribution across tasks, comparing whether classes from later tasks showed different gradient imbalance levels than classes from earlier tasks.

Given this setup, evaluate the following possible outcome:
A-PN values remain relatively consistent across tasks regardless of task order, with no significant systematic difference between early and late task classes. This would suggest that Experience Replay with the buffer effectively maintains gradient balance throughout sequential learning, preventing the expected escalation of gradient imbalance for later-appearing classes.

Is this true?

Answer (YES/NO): NO